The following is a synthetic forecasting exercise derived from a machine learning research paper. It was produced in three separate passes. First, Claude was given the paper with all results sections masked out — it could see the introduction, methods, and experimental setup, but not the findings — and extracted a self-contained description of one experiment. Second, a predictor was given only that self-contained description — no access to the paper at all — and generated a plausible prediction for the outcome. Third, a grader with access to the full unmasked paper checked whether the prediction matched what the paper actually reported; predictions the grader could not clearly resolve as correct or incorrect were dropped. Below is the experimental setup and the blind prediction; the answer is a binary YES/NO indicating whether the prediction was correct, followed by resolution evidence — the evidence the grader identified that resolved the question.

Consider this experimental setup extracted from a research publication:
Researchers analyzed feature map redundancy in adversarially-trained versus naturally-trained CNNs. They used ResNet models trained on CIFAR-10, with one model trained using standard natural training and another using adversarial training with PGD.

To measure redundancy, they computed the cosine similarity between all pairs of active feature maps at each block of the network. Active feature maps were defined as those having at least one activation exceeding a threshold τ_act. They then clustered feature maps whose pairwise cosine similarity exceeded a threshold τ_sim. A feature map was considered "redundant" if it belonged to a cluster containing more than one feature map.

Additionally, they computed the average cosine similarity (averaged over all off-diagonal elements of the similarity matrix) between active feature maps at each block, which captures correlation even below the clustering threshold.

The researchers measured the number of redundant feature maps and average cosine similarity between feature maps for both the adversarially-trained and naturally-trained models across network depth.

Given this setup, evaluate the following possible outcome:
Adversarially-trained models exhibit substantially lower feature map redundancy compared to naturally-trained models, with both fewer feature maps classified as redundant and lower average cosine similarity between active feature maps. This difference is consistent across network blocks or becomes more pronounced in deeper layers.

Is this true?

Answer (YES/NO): NO